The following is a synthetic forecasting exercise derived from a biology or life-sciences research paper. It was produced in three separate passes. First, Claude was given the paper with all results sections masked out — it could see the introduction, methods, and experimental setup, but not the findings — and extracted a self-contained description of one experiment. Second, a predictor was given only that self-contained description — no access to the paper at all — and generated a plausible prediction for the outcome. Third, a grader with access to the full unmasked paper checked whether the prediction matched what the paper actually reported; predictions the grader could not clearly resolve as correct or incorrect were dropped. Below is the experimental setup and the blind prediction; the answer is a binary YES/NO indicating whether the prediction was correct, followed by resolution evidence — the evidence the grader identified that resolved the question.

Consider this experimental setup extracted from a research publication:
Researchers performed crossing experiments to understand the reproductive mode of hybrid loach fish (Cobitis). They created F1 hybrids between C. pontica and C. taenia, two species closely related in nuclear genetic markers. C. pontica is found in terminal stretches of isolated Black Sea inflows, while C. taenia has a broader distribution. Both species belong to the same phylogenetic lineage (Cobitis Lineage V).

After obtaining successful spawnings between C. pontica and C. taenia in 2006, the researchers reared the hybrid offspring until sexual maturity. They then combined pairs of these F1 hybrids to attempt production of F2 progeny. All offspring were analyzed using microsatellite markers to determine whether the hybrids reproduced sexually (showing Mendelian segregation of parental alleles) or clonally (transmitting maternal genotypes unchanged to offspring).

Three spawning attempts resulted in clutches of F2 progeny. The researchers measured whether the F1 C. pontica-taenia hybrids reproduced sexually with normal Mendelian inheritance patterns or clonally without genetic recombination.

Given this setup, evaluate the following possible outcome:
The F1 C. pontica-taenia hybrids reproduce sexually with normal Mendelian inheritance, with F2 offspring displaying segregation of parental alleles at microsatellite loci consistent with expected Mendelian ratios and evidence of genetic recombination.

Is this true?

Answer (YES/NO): NO